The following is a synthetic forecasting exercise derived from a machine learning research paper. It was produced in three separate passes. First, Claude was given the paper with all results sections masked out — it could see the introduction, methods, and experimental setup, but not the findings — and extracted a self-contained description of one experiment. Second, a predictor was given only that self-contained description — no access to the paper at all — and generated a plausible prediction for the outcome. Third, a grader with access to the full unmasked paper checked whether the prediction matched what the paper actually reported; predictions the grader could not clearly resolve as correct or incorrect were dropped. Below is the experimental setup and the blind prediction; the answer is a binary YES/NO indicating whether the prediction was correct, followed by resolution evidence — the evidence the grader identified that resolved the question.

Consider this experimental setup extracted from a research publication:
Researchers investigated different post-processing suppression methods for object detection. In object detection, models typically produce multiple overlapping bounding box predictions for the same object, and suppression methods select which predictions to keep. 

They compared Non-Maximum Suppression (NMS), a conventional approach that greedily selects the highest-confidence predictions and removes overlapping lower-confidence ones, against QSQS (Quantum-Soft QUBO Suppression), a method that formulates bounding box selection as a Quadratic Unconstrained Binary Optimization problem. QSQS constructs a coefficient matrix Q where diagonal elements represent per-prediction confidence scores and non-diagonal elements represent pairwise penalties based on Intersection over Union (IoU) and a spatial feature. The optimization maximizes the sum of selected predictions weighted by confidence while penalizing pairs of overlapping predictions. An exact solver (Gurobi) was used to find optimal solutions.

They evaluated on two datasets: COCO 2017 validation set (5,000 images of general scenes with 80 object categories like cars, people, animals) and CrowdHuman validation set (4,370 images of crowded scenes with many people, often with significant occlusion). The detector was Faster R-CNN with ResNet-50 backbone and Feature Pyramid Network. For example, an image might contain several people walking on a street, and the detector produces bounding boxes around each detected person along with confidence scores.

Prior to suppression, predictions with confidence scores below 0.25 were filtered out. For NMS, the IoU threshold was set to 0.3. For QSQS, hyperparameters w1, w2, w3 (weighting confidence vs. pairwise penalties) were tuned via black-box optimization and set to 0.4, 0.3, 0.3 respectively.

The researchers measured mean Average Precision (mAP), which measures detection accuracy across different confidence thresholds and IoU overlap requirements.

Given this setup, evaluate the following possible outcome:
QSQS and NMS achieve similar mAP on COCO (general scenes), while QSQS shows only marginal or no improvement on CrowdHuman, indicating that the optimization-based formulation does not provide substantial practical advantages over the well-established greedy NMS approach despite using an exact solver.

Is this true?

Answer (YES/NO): NO